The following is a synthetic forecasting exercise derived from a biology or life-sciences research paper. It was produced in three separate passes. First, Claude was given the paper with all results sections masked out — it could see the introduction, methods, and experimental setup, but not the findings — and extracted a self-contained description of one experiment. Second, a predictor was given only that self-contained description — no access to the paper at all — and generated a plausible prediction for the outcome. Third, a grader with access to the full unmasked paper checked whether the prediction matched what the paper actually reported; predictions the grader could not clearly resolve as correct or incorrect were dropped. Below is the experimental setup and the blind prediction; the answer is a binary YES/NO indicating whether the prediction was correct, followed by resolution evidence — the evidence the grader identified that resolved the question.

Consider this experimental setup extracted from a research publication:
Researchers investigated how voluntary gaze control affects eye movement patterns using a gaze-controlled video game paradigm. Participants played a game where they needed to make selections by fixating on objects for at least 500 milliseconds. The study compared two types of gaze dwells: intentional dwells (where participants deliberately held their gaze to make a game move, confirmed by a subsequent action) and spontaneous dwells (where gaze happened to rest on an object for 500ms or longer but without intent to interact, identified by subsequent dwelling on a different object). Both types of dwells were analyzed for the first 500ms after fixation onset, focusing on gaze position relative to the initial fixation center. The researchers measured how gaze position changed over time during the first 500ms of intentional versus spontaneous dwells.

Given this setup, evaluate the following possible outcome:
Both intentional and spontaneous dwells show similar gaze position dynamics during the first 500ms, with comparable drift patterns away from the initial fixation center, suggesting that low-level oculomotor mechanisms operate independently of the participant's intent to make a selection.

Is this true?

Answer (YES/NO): NO